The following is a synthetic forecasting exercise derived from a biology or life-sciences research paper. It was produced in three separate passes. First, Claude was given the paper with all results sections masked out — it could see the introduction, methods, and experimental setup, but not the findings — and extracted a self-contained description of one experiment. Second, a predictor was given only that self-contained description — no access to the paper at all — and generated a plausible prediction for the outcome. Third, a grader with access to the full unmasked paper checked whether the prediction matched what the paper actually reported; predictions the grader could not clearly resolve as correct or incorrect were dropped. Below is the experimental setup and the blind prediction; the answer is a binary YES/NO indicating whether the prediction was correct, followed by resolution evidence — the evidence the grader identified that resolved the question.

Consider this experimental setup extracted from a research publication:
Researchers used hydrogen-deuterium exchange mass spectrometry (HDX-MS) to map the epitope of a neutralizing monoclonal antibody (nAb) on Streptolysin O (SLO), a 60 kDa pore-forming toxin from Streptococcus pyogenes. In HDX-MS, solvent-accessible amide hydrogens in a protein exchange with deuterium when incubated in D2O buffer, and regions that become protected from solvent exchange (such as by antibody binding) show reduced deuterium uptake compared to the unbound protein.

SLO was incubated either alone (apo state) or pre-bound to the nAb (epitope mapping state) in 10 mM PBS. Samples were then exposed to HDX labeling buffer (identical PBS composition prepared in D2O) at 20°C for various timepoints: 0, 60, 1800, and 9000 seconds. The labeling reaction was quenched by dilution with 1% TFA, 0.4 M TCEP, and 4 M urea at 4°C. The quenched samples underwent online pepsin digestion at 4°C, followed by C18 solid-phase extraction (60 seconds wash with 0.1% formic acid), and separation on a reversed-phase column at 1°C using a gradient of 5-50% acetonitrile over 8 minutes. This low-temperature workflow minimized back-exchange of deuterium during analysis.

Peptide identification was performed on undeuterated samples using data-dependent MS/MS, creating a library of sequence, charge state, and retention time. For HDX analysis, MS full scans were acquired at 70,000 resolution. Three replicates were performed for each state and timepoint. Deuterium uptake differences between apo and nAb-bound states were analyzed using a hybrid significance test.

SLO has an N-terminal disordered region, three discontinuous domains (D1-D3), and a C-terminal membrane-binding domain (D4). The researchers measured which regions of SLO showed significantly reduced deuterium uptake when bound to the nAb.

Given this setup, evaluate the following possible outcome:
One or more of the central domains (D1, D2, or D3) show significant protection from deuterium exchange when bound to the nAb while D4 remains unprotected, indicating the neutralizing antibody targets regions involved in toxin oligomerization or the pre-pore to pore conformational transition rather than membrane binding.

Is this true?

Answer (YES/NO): YES